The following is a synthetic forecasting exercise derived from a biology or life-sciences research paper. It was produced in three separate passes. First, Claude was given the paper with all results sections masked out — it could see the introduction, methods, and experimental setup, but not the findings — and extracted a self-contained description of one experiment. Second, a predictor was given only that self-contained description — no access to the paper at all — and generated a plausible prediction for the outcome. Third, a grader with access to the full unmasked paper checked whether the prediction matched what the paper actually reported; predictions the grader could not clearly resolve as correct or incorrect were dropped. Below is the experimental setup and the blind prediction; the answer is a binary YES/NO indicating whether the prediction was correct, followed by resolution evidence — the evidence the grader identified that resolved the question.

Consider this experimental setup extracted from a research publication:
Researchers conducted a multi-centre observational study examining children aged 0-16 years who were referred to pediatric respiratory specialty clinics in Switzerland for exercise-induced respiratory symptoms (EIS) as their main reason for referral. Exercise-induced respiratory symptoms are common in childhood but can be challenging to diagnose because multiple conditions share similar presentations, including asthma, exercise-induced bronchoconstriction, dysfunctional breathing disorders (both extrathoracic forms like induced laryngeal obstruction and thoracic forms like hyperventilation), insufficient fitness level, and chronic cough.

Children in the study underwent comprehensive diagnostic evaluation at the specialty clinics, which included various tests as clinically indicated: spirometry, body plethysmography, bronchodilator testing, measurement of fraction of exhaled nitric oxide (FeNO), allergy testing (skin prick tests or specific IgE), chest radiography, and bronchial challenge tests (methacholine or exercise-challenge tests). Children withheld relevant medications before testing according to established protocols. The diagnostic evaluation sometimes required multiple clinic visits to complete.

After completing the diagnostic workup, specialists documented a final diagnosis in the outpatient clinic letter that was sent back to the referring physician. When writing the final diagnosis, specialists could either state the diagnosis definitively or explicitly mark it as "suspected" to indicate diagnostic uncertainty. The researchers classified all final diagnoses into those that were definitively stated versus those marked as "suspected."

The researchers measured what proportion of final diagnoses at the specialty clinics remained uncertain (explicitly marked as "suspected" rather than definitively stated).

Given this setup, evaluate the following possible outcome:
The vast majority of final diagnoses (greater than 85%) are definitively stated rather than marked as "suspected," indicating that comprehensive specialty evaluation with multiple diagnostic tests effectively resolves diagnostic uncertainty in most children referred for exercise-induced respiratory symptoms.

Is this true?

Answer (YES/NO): NO